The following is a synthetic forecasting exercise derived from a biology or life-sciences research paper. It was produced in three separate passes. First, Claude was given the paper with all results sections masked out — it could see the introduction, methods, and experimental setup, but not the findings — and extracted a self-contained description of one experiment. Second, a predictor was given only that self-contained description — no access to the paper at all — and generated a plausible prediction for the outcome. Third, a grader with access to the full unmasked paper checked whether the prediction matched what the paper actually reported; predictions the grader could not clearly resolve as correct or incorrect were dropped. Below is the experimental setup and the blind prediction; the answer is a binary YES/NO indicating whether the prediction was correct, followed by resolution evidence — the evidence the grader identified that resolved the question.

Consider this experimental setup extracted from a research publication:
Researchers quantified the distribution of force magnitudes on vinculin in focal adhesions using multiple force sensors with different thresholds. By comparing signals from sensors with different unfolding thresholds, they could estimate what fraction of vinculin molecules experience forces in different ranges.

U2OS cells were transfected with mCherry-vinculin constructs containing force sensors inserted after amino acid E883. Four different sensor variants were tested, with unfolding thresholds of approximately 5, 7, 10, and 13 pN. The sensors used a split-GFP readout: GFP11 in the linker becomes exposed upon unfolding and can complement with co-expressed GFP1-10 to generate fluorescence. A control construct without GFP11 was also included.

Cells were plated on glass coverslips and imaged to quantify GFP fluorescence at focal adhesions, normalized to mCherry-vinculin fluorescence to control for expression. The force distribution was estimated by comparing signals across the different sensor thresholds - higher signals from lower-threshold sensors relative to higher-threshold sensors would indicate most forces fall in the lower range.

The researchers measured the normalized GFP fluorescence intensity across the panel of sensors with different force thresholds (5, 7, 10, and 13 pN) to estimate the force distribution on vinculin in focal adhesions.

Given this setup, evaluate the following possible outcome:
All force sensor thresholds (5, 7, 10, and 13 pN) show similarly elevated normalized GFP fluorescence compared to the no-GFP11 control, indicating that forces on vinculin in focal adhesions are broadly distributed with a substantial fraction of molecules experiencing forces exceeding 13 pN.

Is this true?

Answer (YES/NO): NO